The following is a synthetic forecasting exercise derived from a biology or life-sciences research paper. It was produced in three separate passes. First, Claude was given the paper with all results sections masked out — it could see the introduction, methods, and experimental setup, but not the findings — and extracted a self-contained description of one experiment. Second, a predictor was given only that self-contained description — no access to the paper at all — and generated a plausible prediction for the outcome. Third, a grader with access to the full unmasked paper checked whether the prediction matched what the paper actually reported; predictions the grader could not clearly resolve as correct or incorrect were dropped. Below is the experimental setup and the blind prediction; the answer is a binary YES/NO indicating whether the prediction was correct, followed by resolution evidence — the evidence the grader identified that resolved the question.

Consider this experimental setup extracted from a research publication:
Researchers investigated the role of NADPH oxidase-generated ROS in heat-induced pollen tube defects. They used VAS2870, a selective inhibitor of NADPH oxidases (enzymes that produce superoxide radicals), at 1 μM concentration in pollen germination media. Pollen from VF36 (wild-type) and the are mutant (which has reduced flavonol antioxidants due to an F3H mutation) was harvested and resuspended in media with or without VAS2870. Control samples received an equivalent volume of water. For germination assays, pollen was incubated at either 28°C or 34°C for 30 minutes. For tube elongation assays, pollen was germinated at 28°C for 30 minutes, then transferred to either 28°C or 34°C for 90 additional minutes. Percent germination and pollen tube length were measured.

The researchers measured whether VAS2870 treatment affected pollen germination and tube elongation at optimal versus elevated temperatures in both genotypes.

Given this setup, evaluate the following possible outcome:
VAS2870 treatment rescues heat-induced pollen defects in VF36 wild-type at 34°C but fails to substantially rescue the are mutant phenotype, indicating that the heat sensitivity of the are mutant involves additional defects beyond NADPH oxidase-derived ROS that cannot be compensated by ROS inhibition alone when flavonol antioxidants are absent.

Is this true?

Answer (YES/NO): NO